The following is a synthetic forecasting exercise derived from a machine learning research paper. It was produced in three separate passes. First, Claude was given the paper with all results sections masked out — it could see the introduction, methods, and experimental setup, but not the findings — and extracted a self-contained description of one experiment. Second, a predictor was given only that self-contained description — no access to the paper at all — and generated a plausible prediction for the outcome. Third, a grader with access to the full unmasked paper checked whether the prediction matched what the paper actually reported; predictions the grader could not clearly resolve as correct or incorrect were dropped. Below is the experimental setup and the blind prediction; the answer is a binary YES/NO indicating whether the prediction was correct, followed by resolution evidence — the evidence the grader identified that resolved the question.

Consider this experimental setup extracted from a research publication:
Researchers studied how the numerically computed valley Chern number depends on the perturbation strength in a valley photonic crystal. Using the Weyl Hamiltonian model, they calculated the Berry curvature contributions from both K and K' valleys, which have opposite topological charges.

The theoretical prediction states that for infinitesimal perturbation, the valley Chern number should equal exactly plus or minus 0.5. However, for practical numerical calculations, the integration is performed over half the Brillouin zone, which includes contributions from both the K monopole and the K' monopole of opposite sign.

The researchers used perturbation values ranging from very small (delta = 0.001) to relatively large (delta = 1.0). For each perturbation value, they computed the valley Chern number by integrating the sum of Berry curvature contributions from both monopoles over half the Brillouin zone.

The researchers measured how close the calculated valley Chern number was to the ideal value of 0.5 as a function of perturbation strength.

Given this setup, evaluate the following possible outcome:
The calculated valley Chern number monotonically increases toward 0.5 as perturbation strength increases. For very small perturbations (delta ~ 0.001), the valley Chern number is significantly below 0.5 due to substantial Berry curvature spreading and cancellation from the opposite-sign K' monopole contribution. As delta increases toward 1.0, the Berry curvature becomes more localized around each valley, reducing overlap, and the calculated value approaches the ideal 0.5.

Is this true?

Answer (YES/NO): NO